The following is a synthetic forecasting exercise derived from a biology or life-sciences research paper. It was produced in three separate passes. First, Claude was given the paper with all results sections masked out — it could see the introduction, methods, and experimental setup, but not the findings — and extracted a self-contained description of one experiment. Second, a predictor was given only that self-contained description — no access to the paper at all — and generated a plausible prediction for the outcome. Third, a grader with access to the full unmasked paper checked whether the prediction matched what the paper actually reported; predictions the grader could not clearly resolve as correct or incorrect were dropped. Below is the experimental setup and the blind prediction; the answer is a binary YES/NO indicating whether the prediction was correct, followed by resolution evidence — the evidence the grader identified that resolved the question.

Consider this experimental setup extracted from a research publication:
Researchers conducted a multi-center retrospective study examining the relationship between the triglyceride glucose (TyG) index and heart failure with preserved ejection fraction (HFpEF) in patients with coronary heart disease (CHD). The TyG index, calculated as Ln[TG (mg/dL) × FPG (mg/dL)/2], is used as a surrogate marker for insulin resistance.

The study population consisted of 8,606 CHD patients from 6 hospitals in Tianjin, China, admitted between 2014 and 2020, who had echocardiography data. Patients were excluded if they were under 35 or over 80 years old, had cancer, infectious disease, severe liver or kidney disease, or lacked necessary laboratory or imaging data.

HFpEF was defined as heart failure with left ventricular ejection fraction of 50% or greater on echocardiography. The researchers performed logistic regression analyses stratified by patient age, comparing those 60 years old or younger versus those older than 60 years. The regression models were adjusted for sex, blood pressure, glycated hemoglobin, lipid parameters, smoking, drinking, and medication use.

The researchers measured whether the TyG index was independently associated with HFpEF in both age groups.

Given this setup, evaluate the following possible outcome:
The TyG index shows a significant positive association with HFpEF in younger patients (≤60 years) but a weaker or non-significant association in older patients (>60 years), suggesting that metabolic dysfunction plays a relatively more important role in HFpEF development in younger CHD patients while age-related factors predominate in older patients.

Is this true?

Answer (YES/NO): NO